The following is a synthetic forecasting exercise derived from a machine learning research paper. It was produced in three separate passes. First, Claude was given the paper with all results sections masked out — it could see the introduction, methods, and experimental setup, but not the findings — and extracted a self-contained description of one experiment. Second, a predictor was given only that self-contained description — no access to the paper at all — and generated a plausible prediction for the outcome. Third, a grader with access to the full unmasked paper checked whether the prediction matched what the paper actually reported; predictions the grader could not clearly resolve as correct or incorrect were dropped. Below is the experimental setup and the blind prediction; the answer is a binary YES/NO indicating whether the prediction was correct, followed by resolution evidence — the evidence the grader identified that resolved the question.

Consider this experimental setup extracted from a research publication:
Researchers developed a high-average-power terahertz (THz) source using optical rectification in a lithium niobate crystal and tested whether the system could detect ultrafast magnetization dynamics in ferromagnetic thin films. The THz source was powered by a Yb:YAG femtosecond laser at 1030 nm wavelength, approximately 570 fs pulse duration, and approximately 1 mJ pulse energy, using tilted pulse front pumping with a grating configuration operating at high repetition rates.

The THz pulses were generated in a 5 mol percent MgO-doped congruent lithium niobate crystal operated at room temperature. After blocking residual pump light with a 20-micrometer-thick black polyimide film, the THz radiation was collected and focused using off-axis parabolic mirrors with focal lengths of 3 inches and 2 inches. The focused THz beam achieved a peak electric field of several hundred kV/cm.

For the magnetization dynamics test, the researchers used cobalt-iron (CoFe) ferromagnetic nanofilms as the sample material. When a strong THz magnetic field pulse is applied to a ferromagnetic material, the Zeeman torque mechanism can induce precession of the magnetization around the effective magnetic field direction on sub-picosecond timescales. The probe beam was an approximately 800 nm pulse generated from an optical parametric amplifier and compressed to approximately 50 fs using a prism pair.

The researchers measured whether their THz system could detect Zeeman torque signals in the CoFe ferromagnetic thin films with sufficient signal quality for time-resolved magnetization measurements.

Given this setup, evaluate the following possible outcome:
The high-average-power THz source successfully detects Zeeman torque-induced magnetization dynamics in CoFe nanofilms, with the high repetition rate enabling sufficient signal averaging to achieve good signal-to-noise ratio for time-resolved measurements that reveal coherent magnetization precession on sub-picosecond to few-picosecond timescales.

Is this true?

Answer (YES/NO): NO